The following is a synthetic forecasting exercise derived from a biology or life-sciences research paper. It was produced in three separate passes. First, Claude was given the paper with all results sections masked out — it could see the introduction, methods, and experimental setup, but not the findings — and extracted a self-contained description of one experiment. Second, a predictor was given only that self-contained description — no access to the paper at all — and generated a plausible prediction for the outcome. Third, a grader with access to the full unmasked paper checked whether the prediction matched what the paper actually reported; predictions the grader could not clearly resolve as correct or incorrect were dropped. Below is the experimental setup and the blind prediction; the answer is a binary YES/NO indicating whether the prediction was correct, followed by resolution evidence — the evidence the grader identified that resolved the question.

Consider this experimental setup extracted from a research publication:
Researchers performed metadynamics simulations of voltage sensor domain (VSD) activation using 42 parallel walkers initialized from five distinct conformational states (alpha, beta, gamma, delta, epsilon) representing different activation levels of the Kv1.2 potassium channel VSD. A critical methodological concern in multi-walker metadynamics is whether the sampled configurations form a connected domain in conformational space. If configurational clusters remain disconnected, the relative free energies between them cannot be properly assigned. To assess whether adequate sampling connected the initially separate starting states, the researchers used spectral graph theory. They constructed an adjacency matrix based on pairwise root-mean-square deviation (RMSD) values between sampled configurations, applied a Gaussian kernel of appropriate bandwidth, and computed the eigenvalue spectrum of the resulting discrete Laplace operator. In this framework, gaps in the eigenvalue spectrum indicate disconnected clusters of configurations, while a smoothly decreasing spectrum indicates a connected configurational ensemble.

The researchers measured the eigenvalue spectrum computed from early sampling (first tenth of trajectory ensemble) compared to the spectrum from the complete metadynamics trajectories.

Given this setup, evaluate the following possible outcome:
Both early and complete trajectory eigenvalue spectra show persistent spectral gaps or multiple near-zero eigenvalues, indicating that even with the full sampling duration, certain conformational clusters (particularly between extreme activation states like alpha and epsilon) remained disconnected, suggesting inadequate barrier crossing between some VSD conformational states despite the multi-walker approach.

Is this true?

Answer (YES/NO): NO